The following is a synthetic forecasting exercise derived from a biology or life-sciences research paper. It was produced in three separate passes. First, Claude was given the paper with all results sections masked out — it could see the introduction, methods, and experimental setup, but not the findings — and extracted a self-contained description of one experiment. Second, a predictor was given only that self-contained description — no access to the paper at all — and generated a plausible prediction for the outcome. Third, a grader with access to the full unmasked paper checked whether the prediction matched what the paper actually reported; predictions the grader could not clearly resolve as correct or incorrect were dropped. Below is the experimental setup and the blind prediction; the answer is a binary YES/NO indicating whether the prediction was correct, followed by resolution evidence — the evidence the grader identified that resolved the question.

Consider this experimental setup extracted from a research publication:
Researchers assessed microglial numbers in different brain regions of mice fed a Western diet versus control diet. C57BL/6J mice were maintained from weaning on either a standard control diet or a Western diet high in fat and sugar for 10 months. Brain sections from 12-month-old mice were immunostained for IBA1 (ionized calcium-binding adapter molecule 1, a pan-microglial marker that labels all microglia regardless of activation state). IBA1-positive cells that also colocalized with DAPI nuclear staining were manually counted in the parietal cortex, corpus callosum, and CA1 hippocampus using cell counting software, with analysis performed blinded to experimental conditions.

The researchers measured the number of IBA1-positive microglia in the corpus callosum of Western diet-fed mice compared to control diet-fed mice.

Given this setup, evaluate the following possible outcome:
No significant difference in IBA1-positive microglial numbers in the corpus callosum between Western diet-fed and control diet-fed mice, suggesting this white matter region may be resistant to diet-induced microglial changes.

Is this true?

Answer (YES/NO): NO